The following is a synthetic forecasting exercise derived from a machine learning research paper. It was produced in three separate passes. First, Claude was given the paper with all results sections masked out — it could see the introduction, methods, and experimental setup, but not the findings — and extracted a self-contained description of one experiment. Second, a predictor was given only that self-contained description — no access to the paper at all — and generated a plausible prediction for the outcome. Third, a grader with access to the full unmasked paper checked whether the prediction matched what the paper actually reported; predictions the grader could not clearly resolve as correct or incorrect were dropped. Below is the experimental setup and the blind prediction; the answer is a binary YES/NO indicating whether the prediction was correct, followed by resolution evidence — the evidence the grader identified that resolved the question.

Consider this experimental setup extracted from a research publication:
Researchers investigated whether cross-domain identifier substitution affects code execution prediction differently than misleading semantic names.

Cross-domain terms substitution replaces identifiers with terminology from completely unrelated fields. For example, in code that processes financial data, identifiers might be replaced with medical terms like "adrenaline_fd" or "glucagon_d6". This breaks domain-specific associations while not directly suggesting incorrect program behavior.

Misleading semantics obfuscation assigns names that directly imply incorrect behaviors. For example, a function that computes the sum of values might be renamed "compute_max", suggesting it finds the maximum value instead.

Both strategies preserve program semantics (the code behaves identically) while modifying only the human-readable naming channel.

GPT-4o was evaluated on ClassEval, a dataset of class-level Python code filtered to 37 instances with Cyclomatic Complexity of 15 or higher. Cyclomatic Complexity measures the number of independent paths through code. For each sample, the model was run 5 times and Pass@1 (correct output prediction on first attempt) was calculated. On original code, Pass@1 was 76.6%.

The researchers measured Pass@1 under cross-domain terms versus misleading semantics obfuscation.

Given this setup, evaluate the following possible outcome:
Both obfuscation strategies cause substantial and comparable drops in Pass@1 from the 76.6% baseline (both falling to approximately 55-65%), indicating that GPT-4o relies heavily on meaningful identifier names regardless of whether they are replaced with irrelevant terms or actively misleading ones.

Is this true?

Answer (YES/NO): NO